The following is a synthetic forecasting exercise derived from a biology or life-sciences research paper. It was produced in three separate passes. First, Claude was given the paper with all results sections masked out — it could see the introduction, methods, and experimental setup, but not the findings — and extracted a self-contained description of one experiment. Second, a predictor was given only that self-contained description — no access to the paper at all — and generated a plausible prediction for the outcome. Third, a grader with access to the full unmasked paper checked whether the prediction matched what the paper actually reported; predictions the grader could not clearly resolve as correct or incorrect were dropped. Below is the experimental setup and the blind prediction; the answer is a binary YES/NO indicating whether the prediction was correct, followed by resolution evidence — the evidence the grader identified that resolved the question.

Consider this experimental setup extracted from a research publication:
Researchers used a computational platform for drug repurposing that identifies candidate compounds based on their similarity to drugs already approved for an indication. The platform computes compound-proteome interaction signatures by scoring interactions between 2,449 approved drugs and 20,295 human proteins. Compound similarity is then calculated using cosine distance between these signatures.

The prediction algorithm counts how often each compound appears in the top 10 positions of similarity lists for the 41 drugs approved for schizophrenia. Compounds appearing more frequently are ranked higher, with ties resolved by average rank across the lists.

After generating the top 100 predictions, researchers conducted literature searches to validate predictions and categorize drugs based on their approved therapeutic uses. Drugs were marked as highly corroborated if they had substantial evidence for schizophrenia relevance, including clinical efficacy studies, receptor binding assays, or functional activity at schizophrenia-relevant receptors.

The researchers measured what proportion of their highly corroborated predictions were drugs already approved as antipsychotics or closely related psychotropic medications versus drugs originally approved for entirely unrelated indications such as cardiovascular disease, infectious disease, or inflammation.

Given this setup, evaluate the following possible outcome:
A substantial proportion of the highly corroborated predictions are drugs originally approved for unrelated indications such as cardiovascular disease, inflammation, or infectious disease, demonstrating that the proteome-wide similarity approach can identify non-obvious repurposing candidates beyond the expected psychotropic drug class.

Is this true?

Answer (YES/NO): NO